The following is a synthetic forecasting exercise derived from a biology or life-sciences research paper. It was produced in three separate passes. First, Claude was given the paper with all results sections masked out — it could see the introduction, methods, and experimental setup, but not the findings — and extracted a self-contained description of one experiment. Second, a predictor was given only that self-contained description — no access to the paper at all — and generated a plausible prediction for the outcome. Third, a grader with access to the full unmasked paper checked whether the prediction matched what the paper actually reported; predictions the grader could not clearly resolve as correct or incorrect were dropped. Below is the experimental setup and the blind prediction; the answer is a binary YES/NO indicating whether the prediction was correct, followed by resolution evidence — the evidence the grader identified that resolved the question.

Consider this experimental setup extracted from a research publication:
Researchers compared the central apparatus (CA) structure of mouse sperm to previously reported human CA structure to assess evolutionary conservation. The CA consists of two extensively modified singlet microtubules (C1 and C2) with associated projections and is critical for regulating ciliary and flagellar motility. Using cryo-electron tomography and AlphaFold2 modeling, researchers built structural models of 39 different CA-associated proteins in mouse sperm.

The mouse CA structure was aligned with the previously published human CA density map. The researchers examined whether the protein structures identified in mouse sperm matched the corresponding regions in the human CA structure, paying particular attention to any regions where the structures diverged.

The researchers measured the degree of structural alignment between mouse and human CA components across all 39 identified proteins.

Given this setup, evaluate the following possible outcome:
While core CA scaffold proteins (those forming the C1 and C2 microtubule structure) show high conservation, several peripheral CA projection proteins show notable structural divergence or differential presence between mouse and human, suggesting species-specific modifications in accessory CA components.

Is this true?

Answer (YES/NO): NO